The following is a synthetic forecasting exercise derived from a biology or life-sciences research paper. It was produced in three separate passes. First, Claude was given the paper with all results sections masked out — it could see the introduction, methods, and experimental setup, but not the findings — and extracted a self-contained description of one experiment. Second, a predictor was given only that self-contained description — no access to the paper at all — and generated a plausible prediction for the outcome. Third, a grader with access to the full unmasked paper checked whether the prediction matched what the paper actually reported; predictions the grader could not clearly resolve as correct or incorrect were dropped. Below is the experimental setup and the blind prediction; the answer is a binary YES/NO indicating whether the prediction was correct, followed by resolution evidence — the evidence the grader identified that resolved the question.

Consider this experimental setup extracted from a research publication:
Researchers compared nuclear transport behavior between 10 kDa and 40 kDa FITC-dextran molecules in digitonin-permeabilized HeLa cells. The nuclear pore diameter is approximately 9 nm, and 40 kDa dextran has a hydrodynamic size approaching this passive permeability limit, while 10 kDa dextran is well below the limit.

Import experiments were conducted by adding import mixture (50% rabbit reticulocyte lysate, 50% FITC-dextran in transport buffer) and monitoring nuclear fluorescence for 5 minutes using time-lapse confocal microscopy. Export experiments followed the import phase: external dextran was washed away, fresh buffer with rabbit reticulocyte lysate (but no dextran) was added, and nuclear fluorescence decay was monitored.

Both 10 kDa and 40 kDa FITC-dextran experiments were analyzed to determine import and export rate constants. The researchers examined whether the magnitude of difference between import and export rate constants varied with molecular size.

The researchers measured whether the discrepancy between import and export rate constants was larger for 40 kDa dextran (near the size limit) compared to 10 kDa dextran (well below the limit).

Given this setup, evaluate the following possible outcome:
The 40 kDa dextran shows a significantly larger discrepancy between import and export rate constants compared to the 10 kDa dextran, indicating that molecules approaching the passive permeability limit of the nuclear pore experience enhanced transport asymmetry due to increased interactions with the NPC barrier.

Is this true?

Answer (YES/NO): YES